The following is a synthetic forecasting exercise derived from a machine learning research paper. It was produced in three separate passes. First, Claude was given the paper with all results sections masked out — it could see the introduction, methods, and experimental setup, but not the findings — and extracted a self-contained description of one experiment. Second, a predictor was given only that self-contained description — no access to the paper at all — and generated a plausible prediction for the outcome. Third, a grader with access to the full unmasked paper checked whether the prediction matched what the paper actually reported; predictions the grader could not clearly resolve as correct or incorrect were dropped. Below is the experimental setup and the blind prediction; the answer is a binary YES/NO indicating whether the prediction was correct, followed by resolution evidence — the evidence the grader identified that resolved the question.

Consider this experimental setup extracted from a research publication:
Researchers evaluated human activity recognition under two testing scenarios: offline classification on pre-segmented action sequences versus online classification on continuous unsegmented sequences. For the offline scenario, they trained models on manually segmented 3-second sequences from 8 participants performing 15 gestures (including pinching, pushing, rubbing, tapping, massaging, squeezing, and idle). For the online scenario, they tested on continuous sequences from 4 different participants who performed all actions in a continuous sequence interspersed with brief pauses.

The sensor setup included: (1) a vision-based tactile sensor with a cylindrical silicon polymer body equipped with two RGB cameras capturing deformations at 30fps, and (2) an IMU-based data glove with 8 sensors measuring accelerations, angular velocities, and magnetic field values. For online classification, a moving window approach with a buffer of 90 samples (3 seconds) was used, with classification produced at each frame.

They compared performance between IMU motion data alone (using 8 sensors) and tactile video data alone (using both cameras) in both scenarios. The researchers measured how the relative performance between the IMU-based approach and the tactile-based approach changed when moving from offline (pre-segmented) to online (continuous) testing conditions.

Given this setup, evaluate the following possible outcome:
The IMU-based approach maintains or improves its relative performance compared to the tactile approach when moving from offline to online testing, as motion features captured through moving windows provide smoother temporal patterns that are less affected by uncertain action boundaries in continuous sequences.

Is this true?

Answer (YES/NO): YES